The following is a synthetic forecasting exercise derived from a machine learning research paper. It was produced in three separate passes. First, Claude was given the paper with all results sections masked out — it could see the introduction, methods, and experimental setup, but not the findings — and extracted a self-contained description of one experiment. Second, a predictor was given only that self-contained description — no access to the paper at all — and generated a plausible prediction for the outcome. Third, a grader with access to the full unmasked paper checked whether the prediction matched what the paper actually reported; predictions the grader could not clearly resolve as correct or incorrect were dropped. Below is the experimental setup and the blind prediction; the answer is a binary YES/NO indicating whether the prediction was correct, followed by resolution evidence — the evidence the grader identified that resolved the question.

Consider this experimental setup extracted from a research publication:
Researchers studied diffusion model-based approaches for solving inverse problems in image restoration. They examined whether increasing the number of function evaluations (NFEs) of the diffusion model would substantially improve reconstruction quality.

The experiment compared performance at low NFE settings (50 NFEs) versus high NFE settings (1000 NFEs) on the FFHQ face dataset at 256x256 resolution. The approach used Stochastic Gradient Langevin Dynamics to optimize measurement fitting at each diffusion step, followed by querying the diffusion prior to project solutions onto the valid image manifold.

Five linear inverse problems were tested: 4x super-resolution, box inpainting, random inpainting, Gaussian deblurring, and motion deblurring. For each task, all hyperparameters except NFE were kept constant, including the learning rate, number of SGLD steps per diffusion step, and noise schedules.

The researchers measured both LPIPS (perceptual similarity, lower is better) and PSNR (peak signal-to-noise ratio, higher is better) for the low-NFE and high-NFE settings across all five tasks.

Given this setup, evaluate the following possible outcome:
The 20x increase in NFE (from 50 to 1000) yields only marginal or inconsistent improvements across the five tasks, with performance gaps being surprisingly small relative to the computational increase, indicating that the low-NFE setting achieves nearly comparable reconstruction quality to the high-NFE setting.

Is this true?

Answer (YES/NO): YES